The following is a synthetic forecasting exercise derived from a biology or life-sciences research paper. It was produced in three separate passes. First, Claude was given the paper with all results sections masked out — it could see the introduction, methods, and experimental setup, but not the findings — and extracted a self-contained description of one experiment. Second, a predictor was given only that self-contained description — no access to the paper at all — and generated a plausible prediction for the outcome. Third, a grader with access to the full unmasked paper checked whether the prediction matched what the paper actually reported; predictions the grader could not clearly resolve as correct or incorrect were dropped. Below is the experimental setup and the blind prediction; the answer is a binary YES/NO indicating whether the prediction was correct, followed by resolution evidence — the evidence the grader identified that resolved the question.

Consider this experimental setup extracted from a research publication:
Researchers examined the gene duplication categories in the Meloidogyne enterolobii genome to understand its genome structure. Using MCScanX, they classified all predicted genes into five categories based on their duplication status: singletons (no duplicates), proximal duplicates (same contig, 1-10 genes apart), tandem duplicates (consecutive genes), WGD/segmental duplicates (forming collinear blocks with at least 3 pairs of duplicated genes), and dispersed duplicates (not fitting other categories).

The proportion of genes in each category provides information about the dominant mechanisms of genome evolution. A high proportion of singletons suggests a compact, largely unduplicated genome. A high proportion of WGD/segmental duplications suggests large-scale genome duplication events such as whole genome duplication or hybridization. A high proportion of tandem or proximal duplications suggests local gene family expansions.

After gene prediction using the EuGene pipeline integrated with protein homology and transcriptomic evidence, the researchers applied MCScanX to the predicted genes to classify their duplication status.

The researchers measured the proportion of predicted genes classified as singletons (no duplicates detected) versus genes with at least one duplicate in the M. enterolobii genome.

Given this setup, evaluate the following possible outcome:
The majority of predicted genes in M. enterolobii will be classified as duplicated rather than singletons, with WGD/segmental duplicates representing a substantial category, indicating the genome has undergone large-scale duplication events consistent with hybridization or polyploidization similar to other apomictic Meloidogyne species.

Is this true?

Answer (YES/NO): YES